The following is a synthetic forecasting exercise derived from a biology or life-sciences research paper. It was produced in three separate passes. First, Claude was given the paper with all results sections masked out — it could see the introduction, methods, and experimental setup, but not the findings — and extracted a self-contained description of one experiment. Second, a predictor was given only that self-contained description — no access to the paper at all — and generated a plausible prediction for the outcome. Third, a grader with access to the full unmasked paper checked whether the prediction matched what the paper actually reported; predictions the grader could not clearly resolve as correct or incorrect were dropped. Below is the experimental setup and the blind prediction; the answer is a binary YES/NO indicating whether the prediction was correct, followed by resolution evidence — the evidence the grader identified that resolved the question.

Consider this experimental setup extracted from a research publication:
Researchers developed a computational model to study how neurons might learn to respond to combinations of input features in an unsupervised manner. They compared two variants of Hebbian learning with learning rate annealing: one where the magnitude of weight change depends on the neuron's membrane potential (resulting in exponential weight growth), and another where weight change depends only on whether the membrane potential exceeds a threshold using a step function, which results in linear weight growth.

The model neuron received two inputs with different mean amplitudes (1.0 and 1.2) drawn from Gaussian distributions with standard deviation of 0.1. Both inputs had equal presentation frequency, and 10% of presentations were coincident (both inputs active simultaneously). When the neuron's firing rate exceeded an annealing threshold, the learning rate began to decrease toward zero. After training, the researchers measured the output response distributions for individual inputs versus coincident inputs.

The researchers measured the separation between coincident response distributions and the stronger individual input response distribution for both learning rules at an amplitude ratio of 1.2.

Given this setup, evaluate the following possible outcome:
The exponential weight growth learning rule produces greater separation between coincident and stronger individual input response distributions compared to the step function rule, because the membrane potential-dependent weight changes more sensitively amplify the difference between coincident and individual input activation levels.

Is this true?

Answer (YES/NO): NO